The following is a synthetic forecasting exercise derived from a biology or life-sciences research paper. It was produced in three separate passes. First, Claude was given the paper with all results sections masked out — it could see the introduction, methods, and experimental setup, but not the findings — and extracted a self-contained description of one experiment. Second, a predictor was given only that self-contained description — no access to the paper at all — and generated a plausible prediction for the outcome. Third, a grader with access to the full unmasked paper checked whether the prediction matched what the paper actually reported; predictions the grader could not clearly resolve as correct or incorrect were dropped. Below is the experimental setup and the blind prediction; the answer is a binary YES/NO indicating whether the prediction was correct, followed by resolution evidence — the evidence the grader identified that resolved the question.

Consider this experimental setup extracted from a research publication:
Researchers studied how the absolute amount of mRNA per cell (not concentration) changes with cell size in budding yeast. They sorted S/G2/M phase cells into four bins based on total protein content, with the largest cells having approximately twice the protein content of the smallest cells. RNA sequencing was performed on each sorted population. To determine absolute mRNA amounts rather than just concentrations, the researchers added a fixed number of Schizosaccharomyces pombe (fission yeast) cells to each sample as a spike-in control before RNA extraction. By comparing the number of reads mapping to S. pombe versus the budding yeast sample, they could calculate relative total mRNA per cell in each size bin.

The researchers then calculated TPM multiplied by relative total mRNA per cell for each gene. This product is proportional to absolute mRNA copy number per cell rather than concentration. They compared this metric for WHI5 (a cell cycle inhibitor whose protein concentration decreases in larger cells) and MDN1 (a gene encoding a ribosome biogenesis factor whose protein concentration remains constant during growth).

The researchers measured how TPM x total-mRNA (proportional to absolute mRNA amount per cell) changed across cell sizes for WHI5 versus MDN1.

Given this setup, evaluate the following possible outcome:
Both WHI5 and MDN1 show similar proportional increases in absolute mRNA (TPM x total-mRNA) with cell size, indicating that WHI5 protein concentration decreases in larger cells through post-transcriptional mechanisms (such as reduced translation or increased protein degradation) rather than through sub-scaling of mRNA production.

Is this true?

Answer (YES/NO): NO